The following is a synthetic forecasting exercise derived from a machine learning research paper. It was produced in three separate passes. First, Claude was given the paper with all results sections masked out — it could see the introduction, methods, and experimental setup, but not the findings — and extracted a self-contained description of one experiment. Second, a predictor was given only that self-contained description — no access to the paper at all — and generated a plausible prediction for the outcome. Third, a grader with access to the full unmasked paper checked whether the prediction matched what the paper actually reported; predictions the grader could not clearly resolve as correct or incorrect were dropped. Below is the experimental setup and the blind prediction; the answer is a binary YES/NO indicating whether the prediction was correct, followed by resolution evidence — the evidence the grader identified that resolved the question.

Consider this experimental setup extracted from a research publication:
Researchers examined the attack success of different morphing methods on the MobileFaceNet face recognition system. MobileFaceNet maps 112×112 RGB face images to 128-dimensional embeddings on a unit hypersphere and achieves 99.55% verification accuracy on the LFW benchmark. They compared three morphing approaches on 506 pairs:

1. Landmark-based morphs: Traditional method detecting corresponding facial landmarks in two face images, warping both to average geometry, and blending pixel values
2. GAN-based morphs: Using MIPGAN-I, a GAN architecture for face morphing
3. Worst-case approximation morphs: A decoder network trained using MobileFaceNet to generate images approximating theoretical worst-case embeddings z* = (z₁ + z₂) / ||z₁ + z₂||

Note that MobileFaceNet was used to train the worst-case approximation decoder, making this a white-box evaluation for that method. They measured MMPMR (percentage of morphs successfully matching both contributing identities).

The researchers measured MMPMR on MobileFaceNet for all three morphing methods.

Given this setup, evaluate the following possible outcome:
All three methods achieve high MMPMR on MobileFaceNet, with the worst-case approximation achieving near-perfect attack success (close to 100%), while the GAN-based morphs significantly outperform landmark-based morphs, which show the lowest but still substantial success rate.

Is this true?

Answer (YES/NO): NO